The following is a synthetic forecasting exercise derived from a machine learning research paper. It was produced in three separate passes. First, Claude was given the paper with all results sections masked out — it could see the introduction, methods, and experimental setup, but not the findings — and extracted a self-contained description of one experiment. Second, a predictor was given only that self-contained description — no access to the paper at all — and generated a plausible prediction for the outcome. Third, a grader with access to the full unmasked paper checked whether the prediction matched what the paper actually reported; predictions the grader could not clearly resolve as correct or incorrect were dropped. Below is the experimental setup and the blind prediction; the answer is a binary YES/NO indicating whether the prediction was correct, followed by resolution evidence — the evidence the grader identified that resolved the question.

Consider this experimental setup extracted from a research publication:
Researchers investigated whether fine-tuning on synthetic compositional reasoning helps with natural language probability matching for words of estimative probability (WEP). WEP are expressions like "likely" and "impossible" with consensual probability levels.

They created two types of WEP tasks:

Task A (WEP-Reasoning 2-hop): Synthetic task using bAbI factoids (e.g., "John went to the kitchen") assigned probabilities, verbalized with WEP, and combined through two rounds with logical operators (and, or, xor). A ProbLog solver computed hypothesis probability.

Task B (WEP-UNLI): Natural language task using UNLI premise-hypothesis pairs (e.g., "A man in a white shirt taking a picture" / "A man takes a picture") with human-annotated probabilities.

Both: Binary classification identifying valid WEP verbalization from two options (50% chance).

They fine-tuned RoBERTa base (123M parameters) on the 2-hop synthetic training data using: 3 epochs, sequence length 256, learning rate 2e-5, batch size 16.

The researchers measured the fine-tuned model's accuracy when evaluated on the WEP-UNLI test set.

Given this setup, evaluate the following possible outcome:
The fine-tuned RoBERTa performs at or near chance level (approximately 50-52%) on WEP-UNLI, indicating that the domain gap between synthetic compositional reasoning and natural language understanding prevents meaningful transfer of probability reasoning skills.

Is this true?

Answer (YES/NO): NO